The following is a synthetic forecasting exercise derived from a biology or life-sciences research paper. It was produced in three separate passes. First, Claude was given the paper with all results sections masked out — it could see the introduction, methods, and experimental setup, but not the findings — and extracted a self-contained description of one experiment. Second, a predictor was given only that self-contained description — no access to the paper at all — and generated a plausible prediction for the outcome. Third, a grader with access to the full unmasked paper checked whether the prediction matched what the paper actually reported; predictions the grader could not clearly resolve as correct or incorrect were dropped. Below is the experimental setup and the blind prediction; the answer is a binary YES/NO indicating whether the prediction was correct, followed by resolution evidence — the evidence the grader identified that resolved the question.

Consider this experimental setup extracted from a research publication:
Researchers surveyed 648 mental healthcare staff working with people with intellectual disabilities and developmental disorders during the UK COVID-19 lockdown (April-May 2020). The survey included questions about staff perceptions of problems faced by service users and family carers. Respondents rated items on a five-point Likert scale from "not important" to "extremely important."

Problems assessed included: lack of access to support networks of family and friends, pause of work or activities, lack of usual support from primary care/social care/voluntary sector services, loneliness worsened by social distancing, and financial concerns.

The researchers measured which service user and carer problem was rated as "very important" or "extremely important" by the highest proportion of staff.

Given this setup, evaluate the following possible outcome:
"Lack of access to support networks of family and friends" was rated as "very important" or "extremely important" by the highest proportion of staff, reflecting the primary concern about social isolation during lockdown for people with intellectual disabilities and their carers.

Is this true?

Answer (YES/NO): YES